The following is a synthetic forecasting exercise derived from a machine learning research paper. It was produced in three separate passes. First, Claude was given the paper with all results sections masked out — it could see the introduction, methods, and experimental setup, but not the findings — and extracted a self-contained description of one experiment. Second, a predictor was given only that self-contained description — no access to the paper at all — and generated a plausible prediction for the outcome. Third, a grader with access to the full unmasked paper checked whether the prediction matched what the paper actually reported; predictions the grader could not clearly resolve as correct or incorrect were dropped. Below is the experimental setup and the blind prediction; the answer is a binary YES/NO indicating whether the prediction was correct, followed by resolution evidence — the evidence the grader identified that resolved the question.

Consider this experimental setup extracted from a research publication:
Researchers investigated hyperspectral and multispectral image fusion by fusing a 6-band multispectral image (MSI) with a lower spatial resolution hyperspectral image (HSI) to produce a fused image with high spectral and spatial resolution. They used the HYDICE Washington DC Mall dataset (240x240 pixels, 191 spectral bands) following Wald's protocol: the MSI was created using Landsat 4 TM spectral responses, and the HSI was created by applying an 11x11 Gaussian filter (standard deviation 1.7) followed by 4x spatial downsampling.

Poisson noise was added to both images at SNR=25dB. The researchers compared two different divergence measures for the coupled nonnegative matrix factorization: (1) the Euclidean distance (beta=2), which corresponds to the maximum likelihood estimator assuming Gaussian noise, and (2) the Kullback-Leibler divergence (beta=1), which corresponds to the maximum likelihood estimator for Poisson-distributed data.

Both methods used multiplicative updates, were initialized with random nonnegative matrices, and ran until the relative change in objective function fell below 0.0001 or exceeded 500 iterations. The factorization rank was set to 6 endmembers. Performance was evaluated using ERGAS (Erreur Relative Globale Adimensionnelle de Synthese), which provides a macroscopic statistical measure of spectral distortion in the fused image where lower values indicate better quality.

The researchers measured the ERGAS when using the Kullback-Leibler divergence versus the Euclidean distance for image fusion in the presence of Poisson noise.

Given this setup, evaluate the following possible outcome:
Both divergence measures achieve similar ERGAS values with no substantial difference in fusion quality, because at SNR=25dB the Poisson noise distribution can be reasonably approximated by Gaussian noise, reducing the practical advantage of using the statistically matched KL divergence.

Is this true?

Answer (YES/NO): NO